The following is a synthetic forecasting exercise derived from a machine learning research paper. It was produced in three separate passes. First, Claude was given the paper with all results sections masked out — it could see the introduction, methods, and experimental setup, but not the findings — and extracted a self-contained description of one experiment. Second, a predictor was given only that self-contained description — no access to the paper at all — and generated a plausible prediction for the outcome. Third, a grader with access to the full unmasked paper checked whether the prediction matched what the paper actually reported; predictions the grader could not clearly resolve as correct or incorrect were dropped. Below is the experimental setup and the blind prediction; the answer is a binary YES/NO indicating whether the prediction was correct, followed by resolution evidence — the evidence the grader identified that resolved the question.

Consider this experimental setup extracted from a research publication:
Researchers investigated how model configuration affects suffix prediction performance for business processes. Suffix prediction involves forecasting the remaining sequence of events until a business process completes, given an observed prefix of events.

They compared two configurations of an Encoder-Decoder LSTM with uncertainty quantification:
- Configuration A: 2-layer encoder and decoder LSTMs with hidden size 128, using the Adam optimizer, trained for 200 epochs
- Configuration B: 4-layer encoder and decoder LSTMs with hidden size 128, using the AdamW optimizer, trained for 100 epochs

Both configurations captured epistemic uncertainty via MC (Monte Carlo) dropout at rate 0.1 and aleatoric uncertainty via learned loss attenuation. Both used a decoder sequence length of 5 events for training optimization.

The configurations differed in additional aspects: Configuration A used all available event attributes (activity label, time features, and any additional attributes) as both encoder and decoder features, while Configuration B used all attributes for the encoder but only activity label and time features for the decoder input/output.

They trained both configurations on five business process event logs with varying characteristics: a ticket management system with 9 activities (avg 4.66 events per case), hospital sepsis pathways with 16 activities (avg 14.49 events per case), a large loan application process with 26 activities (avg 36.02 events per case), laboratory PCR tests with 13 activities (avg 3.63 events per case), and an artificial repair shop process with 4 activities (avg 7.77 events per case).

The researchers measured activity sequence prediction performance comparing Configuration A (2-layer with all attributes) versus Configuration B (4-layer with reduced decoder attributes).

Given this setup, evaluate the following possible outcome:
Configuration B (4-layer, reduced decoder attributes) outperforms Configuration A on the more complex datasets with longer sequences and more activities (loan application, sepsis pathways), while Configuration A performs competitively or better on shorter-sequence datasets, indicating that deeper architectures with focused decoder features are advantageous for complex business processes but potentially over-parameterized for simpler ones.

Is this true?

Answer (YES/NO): NO